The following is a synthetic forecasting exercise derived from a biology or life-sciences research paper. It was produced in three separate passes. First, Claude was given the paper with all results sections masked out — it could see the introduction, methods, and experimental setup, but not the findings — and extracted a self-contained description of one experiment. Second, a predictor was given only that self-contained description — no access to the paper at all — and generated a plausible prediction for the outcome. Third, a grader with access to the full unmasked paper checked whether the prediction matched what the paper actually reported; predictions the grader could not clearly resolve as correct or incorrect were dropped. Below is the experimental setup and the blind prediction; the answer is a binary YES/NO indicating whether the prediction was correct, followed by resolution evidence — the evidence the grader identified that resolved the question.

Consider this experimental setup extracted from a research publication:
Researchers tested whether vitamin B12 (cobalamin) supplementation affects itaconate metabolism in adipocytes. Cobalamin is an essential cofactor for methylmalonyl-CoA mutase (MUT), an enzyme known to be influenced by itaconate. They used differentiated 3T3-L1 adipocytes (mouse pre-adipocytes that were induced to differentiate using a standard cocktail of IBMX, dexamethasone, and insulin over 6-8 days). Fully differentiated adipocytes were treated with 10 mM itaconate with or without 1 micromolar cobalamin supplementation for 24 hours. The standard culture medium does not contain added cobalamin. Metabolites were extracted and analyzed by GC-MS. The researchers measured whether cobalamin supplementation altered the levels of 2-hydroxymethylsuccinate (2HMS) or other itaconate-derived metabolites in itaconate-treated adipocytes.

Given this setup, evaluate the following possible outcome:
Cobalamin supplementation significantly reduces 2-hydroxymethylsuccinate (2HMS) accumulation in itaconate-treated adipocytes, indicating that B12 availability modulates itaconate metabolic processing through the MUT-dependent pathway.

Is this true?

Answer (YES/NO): NO